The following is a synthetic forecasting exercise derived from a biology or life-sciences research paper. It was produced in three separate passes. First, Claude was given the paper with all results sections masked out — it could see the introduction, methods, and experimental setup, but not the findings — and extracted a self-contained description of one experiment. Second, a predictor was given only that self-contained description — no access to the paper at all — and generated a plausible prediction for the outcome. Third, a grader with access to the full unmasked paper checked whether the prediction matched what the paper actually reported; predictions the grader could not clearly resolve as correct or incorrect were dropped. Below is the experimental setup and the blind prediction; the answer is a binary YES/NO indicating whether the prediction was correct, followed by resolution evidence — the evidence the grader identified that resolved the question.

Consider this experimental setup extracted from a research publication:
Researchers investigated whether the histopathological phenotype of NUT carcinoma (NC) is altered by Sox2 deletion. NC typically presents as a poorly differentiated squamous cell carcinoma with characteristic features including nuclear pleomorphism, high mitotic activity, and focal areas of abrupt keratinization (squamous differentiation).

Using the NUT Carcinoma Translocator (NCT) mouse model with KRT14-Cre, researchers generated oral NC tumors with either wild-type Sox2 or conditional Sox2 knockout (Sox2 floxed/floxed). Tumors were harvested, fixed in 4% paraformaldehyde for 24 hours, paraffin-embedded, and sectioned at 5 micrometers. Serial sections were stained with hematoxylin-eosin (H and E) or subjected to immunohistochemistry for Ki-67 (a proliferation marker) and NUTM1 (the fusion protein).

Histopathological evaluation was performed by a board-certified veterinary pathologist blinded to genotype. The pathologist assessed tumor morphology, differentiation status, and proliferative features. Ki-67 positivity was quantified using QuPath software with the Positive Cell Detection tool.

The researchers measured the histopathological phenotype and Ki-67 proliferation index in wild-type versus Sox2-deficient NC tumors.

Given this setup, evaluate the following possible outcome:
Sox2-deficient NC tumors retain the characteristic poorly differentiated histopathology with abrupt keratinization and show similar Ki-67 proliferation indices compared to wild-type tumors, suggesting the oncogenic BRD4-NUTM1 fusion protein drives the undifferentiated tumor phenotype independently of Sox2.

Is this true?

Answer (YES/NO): YES